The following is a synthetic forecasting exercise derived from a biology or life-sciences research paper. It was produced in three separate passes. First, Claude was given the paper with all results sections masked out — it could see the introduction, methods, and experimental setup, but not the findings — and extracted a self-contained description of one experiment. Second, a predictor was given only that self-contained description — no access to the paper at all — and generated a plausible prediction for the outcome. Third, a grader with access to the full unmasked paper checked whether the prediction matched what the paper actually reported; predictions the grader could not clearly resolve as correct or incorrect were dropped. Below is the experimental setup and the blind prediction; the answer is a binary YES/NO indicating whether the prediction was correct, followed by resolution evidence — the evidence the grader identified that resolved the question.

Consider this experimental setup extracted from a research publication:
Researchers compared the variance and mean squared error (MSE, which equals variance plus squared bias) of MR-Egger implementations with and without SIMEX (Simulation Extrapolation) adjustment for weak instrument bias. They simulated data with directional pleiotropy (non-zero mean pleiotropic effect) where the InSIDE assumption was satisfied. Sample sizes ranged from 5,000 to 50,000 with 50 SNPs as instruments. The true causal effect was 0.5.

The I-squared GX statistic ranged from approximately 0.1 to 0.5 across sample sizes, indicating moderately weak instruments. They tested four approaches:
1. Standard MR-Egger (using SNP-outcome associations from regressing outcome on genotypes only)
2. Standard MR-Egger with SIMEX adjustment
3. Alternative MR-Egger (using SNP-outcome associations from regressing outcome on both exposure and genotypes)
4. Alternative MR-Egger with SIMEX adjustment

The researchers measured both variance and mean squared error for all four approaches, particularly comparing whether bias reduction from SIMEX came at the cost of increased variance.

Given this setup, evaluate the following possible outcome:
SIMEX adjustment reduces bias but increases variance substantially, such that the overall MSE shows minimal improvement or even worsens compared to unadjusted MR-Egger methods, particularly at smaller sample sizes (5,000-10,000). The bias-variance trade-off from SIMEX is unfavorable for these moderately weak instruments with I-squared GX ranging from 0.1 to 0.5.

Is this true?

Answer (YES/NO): NO